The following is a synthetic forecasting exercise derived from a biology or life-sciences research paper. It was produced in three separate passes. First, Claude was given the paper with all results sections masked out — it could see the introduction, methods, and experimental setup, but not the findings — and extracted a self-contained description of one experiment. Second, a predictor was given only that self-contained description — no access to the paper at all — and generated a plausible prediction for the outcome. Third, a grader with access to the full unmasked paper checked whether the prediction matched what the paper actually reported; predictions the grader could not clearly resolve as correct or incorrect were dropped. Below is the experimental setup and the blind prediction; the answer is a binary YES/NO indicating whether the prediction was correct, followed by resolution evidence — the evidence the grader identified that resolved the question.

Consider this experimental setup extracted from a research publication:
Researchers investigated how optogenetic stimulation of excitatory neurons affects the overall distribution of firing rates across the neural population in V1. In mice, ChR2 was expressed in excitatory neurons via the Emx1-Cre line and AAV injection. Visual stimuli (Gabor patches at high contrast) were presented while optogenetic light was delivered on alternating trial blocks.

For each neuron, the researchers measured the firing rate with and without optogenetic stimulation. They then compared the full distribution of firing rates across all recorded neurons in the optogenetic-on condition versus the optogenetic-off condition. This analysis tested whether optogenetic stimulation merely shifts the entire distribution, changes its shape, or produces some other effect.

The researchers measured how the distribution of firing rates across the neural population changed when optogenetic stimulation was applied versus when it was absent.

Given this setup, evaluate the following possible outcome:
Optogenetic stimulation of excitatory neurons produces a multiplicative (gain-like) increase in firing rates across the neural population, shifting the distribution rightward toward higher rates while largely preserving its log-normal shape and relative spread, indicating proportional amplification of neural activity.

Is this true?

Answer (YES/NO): NO